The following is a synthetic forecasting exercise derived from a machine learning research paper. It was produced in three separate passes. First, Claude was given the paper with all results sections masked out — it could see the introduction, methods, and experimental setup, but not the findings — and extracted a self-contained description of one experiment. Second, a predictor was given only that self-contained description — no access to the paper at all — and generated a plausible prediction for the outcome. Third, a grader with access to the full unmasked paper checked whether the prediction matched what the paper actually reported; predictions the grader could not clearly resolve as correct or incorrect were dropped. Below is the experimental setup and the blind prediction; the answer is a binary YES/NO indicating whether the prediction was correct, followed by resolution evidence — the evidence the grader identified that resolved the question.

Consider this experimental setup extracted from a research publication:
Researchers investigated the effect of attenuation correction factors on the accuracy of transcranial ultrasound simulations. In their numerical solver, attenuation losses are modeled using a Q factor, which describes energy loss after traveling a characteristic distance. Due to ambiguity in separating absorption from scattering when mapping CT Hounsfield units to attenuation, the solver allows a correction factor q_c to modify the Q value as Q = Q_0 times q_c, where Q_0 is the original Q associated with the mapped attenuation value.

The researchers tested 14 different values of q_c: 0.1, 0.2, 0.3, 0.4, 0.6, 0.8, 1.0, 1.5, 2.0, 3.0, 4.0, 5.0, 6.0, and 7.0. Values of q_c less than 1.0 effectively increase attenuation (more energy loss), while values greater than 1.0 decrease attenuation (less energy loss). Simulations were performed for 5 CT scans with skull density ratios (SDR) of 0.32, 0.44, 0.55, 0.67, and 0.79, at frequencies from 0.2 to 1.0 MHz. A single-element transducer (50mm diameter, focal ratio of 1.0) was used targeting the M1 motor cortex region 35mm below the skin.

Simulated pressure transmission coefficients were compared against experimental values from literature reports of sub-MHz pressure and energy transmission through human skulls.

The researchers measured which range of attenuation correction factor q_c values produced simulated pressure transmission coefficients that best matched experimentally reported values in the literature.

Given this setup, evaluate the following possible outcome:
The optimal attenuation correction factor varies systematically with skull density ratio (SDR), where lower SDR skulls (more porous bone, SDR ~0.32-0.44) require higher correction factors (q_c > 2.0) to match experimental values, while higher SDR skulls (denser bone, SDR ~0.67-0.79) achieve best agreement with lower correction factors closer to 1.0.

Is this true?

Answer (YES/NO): NO